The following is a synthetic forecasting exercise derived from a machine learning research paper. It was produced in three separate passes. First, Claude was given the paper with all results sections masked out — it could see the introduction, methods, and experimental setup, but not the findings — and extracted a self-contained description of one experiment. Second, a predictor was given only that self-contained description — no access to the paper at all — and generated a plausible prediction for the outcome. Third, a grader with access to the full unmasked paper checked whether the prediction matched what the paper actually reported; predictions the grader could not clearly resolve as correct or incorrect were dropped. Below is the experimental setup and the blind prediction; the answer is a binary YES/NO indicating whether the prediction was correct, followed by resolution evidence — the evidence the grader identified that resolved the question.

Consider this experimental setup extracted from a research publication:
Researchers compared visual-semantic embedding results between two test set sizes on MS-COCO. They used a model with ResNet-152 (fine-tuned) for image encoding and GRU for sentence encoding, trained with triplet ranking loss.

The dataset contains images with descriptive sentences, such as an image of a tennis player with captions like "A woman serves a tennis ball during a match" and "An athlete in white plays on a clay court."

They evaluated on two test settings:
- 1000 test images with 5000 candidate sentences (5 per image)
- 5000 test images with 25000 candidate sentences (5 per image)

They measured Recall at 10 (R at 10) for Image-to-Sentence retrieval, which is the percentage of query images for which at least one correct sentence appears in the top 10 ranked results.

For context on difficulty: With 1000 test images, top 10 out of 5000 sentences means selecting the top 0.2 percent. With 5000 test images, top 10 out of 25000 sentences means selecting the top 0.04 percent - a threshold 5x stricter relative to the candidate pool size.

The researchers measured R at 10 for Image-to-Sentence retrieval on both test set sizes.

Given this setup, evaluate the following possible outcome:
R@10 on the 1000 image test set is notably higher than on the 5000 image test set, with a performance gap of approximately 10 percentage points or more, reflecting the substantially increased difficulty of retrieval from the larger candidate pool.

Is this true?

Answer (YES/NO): YES